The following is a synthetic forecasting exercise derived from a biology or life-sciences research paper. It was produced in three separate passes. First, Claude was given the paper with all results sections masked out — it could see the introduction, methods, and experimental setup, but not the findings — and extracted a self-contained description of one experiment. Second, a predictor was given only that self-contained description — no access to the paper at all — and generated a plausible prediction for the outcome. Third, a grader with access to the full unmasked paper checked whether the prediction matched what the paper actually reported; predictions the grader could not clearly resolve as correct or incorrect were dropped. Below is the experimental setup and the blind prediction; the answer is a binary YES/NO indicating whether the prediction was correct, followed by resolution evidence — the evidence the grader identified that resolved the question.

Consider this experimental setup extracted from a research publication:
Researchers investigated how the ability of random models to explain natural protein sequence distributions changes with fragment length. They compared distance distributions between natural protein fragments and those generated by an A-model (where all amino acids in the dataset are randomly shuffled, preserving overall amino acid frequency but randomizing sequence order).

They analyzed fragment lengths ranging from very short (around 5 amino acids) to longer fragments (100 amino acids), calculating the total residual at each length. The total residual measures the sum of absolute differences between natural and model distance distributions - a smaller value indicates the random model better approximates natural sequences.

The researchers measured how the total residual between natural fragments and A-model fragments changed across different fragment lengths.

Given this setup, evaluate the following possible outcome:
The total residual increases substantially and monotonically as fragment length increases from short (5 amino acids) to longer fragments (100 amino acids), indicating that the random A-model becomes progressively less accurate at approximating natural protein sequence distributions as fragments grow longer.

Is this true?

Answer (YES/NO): YES